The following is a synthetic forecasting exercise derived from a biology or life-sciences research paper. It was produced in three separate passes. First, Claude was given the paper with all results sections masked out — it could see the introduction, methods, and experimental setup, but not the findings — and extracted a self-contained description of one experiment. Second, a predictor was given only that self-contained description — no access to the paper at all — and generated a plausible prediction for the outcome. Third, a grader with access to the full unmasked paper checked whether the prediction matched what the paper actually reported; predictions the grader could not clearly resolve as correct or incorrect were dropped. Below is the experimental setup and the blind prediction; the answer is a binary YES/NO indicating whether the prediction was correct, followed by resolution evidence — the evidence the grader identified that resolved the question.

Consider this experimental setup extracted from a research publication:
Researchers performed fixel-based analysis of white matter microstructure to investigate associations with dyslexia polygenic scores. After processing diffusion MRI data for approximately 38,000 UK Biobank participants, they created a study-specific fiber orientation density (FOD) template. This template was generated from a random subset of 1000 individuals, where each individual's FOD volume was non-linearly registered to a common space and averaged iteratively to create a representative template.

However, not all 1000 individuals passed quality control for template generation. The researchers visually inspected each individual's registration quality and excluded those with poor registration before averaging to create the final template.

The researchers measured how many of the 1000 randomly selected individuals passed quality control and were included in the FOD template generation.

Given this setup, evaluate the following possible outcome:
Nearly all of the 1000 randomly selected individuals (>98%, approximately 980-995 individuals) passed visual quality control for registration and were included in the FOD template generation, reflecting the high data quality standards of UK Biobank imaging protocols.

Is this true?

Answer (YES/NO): NO